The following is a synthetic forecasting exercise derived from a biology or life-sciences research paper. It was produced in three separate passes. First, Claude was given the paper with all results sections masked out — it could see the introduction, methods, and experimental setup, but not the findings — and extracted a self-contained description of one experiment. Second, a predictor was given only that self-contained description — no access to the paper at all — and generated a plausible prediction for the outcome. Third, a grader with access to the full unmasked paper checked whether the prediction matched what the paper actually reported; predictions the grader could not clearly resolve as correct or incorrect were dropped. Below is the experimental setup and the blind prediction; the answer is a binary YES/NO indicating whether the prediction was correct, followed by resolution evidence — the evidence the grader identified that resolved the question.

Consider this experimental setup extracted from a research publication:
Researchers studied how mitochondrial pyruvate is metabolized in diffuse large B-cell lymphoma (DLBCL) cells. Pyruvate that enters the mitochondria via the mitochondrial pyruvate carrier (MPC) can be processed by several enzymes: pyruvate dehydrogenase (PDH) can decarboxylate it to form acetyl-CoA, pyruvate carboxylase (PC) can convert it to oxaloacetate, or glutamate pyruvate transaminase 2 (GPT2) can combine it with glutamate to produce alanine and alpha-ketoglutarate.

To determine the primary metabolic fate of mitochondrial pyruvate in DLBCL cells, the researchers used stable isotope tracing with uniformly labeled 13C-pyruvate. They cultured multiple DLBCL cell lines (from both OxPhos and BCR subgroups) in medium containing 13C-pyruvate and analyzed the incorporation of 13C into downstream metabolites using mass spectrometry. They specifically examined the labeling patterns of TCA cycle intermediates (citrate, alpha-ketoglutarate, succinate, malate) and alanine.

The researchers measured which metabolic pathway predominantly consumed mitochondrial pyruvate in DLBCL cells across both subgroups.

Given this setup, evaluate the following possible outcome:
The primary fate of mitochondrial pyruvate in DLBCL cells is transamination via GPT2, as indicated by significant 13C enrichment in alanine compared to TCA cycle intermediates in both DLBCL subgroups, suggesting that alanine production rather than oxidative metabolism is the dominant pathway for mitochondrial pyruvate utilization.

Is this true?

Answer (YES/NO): YES